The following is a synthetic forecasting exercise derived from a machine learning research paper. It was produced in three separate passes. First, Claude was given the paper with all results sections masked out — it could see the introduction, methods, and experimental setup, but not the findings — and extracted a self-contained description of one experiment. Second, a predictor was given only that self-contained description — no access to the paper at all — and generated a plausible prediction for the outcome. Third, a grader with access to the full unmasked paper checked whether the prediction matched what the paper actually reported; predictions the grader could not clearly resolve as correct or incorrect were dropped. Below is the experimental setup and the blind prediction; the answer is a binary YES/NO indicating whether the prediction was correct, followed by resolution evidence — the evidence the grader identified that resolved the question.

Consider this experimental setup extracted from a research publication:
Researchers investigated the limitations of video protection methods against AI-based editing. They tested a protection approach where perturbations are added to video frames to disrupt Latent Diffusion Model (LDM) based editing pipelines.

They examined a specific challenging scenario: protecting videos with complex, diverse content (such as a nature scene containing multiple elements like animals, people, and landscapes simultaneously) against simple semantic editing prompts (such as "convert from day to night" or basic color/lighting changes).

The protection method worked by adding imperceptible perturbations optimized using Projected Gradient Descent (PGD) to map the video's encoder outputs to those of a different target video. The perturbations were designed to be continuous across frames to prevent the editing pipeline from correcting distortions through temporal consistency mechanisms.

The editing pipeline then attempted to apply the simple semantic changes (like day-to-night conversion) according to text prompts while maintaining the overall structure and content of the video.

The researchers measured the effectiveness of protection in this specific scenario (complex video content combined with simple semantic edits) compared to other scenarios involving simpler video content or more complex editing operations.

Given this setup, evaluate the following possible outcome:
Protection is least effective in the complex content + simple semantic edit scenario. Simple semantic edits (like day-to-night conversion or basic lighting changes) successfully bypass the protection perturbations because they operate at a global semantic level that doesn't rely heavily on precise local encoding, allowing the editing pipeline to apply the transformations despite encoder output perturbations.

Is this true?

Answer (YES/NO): NO